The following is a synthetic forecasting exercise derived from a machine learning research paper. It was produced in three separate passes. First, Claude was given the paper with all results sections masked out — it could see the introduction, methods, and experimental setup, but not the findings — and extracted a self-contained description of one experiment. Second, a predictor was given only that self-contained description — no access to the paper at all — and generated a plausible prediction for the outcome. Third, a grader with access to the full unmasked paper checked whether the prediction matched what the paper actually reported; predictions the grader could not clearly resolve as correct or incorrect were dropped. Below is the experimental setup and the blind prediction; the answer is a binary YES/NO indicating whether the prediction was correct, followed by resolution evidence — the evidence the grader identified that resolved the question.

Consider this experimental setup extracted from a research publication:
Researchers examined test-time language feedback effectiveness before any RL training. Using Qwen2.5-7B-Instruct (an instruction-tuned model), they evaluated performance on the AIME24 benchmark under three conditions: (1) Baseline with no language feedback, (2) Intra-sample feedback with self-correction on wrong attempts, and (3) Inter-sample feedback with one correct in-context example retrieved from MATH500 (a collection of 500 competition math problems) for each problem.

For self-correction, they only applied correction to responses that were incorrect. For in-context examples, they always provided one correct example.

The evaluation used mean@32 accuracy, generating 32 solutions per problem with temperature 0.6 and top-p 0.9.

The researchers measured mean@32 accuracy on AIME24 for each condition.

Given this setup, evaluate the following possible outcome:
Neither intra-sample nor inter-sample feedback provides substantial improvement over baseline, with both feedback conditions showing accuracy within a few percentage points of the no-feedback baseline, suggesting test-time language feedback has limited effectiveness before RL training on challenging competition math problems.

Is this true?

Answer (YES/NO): NO